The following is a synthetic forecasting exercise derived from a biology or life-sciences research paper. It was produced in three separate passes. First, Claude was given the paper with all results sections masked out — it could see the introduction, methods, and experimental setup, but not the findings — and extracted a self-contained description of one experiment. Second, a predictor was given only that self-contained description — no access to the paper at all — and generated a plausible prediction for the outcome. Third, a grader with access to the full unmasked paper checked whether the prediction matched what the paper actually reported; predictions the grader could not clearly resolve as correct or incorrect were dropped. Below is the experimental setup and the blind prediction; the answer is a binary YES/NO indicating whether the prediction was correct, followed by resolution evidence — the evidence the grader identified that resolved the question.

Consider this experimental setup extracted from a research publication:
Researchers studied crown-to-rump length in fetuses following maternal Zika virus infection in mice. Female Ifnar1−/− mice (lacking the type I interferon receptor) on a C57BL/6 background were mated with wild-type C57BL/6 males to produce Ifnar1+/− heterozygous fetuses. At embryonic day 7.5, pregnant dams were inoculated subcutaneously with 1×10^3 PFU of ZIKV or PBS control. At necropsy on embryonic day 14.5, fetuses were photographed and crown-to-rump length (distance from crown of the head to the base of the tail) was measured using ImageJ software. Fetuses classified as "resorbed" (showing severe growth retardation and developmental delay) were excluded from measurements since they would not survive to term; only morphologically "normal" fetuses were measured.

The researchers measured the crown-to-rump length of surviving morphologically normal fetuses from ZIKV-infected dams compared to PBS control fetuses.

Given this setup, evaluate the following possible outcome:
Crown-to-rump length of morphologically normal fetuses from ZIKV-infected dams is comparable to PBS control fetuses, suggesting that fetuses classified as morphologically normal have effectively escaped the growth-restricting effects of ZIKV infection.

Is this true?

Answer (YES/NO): NO